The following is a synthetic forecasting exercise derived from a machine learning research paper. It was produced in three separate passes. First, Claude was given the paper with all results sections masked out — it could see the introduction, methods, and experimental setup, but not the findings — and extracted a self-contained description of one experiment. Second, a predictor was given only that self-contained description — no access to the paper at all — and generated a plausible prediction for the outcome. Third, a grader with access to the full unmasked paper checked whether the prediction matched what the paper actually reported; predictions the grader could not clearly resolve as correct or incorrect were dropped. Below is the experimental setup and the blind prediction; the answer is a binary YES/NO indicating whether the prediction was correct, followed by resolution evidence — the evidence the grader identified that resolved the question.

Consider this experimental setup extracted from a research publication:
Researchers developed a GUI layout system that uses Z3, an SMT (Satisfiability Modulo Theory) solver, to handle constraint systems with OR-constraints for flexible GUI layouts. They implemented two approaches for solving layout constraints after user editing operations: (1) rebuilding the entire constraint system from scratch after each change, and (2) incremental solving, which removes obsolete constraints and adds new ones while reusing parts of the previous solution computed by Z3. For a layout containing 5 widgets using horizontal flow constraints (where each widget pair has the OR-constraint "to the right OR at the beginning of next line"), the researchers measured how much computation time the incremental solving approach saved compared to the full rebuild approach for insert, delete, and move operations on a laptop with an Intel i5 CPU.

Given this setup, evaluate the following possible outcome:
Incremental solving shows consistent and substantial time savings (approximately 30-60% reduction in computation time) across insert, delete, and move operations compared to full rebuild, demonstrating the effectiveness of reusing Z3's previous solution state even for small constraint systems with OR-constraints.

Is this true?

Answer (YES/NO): NO